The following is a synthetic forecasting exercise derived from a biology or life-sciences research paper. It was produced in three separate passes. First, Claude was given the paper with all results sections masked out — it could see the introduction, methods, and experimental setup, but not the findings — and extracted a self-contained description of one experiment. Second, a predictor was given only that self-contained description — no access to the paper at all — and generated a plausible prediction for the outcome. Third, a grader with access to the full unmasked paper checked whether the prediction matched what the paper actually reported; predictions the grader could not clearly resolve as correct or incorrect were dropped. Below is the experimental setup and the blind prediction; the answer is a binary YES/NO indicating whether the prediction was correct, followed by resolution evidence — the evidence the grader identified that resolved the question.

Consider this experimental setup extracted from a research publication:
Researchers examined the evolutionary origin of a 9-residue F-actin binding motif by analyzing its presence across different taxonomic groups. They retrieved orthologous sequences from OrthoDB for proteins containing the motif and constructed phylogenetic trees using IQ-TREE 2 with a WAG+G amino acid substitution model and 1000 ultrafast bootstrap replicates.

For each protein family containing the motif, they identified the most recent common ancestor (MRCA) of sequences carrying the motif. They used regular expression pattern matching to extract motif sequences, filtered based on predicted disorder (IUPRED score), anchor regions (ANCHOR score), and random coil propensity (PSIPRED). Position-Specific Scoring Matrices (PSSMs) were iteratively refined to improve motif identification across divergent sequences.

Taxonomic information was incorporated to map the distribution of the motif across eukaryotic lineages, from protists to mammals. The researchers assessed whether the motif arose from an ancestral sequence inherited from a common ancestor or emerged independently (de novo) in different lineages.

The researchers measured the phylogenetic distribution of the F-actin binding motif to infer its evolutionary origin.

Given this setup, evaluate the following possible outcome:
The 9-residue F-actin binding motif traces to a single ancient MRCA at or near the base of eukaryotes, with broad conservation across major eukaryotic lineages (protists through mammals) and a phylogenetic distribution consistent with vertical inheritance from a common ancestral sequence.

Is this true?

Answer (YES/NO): NO